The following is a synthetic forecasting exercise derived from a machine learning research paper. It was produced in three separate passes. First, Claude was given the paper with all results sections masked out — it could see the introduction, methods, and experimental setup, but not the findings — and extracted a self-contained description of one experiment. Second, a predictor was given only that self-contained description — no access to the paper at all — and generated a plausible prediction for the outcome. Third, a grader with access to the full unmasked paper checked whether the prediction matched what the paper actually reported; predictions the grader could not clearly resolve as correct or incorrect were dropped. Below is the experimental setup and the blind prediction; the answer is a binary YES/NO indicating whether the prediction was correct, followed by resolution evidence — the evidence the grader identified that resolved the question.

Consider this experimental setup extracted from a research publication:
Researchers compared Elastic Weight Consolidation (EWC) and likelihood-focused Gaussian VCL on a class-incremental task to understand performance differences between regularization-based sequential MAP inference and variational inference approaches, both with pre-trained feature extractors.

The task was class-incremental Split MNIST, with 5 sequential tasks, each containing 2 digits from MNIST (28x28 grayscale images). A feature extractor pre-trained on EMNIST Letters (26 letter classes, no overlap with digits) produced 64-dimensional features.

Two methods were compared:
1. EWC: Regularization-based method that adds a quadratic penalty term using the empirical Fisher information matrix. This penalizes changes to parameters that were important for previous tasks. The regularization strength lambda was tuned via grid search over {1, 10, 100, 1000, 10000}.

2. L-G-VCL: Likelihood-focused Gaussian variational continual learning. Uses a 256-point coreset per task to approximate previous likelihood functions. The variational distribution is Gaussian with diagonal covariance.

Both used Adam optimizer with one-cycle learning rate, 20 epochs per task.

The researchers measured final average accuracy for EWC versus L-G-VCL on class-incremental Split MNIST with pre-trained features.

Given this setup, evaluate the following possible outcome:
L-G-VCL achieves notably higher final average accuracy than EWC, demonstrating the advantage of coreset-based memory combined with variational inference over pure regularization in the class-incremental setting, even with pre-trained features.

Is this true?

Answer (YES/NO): YES